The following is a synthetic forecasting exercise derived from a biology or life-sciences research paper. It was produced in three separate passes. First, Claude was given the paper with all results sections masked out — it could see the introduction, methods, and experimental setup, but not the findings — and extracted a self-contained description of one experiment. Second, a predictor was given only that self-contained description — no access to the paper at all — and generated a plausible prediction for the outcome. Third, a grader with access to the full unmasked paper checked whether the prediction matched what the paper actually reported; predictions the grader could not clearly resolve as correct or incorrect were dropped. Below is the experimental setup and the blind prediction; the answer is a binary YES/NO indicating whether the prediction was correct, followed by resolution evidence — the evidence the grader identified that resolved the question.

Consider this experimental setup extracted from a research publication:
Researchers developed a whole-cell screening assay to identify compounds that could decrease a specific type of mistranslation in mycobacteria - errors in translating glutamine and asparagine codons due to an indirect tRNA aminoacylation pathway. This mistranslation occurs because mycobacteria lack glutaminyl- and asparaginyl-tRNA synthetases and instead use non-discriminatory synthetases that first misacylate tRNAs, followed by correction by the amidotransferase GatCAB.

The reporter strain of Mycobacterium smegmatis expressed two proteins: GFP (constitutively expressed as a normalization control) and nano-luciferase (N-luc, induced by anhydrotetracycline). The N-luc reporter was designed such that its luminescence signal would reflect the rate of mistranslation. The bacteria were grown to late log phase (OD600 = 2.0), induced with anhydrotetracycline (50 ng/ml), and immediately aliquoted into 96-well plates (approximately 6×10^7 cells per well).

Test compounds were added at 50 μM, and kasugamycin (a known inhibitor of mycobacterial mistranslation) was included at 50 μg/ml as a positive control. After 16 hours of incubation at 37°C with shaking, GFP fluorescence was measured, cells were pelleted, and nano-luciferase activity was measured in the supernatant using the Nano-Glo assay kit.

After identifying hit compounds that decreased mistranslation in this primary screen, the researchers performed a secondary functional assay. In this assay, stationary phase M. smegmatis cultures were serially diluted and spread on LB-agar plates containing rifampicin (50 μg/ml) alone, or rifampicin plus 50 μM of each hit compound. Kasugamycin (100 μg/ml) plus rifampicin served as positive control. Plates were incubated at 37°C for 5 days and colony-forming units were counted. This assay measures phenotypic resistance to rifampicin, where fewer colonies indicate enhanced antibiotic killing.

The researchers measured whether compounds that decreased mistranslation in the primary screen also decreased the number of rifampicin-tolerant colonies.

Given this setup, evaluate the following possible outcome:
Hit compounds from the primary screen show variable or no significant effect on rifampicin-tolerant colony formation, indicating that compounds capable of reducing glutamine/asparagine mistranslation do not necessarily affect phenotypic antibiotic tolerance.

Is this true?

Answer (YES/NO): NO